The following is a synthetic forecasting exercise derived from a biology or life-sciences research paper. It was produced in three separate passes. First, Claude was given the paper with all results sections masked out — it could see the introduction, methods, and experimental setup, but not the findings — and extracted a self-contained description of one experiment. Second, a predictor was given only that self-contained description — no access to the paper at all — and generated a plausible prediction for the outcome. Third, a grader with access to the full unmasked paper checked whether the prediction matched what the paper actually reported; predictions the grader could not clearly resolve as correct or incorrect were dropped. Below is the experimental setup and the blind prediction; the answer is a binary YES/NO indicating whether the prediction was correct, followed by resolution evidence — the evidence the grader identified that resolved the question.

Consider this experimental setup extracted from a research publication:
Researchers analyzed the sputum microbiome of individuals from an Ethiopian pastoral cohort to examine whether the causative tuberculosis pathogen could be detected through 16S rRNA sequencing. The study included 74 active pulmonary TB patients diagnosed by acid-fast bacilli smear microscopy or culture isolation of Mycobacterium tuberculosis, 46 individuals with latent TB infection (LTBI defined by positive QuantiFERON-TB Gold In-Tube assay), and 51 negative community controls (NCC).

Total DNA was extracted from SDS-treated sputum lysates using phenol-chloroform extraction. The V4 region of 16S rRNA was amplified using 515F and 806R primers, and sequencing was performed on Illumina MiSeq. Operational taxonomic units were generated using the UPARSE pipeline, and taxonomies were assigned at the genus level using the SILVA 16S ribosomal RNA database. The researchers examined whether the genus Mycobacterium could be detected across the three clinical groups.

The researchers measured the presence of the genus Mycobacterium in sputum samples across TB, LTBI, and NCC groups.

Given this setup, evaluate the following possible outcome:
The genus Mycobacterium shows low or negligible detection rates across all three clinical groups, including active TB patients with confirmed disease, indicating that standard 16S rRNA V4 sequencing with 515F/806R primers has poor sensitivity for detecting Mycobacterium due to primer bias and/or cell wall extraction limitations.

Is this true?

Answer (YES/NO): NO